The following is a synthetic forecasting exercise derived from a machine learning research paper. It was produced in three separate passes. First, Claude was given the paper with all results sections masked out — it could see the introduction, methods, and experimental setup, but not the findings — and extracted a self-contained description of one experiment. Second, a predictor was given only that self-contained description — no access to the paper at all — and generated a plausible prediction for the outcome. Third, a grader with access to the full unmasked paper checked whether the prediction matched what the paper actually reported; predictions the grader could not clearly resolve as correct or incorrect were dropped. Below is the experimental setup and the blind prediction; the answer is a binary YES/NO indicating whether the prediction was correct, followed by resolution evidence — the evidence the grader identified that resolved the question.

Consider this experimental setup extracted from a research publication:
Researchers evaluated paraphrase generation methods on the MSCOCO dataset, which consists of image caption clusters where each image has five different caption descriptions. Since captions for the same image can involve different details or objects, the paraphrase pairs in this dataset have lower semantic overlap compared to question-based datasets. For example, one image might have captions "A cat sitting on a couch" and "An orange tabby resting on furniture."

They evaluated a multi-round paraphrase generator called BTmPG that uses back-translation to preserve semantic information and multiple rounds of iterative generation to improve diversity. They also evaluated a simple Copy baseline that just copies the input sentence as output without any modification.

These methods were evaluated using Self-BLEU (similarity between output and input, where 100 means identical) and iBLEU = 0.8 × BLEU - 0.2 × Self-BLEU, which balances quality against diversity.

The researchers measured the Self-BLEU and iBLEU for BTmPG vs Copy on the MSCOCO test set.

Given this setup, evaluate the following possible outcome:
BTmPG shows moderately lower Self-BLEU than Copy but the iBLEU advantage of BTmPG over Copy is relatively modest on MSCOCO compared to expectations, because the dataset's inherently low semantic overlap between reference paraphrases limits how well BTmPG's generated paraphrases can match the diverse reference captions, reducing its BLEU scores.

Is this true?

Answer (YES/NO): NO